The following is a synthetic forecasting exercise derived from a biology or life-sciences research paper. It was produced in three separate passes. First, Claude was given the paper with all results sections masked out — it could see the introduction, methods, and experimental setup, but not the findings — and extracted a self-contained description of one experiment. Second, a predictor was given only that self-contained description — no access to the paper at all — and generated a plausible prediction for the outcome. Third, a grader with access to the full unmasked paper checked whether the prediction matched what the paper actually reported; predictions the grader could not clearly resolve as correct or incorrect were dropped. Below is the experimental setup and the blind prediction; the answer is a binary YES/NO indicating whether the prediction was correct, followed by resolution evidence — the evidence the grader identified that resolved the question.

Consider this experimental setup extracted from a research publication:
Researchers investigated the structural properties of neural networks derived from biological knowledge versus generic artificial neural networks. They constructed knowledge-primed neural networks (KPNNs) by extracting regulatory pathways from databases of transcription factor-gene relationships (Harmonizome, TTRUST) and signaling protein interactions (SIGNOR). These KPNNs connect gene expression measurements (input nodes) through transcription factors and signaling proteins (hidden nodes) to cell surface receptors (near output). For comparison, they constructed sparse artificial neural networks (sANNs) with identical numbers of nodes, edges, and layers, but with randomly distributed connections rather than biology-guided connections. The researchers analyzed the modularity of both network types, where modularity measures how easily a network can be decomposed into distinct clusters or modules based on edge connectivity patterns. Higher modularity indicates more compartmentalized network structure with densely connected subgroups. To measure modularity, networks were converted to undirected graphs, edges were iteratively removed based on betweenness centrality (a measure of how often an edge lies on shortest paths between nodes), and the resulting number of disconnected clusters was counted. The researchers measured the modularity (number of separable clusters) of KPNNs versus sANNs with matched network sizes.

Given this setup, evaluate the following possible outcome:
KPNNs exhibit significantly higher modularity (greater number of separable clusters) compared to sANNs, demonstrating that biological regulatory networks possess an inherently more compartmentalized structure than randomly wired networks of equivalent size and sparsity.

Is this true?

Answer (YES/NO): YES